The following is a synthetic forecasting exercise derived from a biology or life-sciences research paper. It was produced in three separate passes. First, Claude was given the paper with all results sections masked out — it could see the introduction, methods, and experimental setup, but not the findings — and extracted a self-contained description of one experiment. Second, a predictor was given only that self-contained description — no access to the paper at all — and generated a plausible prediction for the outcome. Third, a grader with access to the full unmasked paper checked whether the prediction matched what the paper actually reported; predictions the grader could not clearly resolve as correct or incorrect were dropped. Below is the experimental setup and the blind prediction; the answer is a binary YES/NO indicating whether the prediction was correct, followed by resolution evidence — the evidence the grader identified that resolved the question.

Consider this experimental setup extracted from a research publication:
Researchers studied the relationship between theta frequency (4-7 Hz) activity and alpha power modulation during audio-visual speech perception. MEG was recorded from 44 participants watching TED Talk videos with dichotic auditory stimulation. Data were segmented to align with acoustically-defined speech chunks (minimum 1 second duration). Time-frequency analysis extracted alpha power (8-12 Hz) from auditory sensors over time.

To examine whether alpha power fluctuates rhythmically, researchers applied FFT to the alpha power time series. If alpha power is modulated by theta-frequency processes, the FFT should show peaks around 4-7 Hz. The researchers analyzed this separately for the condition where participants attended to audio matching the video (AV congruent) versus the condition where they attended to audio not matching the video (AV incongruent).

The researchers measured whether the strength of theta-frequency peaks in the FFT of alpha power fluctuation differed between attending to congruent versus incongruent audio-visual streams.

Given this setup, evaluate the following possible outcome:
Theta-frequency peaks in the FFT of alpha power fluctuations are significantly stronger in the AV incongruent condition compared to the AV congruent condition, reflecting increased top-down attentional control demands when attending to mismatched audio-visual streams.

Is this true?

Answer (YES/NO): NO